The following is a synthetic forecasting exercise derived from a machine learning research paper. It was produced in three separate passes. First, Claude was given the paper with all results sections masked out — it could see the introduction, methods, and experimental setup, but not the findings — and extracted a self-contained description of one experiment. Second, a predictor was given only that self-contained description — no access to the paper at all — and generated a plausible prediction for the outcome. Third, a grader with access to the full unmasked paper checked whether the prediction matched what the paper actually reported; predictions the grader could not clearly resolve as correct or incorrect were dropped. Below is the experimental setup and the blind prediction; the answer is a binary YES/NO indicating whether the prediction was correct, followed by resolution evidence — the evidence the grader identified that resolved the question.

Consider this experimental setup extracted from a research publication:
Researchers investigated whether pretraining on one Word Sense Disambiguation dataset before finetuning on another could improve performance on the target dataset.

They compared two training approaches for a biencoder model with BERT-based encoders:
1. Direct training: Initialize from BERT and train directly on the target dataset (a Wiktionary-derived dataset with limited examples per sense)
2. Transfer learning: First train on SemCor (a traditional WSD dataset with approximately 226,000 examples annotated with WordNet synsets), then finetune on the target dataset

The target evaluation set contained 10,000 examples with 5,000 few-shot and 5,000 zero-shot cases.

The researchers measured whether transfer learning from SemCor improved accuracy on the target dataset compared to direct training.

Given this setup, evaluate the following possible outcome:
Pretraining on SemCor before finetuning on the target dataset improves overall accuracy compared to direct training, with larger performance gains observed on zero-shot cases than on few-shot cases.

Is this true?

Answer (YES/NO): YES